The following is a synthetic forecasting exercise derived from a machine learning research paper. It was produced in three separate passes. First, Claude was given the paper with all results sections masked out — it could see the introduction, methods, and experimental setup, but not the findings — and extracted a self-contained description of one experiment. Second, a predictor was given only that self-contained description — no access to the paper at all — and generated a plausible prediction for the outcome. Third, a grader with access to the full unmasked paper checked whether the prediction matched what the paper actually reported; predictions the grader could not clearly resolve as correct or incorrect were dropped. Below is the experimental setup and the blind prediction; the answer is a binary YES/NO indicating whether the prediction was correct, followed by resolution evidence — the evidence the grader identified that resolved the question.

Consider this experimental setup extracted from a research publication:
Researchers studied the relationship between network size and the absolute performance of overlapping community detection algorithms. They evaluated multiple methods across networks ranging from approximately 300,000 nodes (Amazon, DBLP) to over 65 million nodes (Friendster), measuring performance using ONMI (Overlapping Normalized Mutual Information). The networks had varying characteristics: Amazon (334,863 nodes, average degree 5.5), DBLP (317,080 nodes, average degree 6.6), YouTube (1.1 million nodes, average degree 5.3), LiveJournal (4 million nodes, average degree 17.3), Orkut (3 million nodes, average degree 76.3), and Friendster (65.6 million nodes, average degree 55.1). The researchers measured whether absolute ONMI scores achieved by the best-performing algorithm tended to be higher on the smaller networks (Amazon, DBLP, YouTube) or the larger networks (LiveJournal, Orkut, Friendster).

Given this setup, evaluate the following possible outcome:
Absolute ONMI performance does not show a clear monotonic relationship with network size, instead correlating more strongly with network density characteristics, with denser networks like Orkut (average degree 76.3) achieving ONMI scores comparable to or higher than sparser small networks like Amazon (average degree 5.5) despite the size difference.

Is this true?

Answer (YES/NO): NO